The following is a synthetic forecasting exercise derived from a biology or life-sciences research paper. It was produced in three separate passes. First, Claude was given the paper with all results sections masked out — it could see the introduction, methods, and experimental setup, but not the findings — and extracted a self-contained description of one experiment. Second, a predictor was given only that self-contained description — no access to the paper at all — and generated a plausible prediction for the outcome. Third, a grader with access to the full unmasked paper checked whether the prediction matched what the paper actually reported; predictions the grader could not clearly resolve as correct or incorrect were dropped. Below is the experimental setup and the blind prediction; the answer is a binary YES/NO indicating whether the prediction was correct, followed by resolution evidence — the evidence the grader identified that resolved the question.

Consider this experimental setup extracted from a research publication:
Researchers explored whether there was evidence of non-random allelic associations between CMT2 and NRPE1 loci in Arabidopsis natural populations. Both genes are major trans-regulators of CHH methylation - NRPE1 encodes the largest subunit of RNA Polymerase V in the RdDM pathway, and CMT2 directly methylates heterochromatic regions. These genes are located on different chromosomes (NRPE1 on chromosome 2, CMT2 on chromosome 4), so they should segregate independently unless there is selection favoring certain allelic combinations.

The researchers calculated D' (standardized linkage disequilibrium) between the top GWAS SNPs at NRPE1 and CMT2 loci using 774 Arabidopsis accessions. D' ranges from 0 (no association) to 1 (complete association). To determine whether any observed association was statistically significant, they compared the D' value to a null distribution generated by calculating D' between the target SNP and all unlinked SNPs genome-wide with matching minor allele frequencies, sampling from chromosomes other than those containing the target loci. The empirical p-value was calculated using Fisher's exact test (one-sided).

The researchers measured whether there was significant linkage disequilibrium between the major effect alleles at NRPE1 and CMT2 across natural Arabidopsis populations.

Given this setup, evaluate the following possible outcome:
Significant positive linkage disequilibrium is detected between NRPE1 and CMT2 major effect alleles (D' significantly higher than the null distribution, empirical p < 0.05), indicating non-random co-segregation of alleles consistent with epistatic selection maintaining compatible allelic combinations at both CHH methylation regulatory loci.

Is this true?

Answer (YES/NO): NO